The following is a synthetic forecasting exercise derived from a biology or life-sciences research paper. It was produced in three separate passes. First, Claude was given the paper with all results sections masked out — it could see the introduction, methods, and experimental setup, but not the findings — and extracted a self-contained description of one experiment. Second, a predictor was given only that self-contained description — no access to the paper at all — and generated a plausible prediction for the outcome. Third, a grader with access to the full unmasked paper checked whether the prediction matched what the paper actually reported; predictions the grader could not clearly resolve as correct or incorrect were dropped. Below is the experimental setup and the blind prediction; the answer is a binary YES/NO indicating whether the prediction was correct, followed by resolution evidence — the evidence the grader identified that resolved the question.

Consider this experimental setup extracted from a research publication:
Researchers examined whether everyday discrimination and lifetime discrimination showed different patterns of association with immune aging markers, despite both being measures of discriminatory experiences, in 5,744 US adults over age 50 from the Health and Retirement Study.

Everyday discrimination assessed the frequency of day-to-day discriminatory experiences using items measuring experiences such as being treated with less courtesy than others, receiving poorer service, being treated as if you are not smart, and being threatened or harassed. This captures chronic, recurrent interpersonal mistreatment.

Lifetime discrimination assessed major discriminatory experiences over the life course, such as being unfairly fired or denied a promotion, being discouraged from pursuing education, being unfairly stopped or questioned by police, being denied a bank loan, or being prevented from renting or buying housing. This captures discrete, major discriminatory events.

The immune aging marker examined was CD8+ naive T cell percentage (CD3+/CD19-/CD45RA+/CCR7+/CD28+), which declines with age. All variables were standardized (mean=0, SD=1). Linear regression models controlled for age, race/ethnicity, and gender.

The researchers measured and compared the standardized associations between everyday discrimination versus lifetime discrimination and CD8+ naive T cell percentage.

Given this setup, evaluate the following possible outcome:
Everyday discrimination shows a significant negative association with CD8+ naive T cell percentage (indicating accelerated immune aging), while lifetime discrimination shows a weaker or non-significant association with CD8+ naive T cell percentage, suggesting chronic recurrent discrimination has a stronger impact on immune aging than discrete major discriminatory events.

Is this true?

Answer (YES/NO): NO